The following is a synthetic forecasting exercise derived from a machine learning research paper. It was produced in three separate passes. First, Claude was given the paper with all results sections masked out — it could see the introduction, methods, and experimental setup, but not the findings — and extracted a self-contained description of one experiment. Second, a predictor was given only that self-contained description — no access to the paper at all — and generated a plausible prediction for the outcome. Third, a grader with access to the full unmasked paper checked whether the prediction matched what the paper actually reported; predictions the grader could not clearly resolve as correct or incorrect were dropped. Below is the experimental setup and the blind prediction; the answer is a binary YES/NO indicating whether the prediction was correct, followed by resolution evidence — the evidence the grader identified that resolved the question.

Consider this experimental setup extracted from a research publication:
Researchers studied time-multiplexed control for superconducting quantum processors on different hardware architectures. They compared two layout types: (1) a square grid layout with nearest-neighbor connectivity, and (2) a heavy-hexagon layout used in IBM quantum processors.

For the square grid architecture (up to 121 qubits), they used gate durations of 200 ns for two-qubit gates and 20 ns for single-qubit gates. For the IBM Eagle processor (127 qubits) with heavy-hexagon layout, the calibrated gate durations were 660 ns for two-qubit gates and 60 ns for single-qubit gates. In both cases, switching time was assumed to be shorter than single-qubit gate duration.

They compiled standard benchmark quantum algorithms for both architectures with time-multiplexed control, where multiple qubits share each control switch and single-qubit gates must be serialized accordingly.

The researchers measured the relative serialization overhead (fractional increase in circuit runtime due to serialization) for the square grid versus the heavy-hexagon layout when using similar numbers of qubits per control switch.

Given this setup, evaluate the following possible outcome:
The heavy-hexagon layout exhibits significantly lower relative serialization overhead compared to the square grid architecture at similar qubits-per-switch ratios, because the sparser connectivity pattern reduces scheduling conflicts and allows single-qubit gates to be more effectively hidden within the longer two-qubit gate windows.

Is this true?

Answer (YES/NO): NO